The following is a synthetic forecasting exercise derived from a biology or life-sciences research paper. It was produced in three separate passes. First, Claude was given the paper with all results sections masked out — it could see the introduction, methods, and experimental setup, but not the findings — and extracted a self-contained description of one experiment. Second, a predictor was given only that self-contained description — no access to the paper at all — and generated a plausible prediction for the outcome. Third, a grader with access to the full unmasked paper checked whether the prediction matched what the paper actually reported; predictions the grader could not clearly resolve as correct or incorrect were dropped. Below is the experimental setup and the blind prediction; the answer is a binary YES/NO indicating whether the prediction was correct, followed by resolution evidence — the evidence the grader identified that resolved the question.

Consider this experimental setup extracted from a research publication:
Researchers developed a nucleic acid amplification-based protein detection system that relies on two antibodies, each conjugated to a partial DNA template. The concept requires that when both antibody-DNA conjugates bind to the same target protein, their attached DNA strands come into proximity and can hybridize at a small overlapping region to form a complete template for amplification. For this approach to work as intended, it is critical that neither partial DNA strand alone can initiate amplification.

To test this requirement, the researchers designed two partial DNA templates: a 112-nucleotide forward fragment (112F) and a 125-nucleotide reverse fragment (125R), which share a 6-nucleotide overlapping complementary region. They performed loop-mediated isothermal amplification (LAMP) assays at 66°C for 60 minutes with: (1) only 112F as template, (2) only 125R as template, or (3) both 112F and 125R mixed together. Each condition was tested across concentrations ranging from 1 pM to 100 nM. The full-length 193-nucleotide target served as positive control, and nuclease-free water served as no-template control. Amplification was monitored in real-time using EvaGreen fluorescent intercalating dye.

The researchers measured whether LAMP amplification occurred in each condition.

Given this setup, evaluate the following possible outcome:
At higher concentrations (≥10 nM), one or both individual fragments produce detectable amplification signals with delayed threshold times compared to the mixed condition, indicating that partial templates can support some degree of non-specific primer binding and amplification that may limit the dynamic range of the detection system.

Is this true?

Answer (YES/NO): NO